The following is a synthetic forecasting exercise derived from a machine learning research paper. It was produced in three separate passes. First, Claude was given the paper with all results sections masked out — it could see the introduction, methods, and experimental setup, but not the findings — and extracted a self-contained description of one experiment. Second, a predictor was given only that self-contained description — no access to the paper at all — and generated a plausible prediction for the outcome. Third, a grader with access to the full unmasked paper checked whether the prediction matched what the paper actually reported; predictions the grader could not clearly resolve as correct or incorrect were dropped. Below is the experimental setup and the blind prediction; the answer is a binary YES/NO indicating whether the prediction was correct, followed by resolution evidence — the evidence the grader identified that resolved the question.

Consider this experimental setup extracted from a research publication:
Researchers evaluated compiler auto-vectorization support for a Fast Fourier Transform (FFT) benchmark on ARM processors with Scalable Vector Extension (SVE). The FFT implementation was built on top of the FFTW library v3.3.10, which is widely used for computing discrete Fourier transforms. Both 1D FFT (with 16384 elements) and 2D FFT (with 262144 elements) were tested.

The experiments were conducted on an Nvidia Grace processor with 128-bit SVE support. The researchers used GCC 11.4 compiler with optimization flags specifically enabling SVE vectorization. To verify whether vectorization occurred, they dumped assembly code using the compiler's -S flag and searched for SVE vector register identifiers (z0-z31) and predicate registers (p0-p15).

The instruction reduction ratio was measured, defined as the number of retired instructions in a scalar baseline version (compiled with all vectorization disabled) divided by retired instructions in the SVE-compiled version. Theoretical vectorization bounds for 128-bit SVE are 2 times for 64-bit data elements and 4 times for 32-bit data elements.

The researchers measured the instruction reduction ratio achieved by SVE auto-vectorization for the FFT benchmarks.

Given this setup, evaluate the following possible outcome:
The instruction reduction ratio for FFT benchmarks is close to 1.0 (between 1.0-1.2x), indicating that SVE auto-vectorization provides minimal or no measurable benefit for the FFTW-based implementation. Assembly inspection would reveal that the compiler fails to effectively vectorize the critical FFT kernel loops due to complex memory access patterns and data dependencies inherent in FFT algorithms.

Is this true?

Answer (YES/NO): YES